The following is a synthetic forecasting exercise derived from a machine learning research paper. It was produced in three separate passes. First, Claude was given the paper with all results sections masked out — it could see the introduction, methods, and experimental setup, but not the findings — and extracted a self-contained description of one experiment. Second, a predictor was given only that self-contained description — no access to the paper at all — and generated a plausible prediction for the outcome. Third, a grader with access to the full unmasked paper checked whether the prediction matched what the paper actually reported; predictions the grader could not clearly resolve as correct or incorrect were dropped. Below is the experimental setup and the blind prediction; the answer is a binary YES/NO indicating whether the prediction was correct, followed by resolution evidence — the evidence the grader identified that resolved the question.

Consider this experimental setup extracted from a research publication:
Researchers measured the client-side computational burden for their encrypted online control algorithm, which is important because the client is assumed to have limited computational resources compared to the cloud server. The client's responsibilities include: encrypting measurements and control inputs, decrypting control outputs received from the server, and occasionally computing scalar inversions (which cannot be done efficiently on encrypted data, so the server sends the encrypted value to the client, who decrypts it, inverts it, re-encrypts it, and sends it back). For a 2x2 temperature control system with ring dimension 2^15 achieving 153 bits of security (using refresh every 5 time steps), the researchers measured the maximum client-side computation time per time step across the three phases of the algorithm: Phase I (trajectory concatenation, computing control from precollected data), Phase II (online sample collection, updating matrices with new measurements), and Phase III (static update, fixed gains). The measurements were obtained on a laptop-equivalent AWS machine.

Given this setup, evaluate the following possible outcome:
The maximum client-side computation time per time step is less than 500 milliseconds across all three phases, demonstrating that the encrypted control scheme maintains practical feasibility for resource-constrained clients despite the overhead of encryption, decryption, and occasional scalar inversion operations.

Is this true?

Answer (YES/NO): NO